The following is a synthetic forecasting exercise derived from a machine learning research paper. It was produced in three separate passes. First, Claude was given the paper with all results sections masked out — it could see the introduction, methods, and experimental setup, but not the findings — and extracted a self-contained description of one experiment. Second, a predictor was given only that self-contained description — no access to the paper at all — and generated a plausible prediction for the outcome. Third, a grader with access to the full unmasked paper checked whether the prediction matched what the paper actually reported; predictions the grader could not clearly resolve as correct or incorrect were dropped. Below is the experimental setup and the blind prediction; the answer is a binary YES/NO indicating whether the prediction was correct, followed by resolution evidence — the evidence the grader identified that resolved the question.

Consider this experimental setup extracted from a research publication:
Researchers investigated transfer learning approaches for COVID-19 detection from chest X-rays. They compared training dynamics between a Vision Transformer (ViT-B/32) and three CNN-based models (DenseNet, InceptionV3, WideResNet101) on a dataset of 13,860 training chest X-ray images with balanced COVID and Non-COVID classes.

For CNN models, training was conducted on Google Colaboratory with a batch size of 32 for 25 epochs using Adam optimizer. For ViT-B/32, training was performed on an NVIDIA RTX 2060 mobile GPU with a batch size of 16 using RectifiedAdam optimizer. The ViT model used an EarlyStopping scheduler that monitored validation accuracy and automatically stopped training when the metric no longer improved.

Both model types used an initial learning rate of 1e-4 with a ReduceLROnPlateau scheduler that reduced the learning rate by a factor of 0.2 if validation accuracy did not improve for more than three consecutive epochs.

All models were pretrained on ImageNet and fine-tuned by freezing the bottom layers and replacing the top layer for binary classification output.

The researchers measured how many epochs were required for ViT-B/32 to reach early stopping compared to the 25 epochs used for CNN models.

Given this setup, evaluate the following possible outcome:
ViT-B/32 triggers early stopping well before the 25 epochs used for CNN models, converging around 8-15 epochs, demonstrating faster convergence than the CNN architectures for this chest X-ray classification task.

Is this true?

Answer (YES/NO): YES